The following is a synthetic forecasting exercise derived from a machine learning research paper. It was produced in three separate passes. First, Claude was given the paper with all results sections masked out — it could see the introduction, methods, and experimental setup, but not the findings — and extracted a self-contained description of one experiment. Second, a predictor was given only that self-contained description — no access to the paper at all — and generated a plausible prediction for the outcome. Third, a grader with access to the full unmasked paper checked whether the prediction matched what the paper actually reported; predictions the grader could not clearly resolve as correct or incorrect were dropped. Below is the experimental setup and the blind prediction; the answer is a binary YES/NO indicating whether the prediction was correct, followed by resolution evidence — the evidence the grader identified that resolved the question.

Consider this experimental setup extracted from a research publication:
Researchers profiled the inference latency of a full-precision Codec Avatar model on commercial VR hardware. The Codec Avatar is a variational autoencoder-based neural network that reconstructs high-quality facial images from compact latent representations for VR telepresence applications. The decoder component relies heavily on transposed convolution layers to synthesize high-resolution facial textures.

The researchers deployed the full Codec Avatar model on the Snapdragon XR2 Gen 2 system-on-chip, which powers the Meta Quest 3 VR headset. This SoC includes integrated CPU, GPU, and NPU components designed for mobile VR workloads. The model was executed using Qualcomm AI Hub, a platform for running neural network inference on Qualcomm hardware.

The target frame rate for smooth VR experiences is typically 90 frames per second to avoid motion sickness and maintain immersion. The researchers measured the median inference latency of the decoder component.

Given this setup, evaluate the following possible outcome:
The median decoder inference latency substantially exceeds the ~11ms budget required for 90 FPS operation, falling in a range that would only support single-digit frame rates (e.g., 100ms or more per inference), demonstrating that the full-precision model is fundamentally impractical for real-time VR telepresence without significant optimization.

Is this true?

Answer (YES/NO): NO